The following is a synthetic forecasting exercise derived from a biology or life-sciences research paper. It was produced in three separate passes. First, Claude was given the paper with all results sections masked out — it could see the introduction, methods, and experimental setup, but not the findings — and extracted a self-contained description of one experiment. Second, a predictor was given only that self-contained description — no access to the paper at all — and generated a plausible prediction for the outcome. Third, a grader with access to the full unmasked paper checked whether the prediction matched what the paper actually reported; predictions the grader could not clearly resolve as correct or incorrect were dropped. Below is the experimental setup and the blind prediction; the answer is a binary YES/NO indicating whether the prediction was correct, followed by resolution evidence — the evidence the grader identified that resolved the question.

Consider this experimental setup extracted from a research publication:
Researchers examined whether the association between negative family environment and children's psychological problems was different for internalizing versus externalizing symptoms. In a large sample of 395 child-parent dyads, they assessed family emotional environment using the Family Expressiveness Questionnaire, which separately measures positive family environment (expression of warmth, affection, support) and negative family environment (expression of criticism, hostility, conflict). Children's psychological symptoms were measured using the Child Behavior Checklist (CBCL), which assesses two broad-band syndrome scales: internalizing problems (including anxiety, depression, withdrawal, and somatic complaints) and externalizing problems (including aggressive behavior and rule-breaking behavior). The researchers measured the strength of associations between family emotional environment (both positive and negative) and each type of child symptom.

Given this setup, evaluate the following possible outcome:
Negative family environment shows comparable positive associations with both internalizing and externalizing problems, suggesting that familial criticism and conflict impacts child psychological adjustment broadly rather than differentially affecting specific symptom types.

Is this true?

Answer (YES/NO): YES